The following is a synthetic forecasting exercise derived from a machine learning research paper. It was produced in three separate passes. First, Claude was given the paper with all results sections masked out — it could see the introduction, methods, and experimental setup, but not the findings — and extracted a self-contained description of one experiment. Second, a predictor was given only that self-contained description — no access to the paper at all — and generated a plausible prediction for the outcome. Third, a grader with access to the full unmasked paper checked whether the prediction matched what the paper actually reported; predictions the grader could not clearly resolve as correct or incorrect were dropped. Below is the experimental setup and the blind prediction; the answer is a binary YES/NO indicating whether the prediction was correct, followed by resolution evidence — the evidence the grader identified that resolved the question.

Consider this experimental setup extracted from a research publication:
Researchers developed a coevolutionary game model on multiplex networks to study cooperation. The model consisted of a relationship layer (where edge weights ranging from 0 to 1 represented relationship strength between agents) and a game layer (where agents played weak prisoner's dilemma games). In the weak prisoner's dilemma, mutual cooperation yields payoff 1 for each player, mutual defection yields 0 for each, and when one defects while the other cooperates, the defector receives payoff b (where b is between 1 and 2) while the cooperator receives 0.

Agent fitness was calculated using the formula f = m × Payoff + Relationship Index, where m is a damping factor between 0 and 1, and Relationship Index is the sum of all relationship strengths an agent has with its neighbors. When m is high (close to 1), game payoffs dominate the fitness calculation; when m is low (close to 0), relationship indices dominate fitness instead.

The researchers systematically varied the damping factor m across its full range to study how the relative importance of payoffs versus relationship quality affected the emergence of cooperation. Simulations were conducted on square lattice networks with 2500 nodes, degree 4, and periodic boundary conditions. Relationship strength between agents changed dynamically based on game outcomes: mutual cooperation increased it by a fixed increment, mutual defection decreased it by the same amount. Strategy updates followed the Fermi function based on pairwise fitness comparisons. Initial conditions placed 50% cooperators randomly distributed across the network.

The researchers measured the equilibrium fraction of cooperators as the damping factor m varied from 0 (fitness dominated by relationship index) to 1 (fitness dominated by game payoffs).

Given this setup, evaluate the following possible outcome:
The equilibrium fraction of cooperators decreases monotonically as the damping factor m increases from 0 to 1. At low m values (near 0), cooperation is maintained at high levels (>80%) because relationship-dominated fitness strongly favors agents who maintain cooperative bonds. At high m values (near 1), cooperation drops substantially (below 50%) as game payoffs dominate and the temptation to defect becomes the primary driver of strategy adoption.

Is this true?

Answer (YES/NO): YES